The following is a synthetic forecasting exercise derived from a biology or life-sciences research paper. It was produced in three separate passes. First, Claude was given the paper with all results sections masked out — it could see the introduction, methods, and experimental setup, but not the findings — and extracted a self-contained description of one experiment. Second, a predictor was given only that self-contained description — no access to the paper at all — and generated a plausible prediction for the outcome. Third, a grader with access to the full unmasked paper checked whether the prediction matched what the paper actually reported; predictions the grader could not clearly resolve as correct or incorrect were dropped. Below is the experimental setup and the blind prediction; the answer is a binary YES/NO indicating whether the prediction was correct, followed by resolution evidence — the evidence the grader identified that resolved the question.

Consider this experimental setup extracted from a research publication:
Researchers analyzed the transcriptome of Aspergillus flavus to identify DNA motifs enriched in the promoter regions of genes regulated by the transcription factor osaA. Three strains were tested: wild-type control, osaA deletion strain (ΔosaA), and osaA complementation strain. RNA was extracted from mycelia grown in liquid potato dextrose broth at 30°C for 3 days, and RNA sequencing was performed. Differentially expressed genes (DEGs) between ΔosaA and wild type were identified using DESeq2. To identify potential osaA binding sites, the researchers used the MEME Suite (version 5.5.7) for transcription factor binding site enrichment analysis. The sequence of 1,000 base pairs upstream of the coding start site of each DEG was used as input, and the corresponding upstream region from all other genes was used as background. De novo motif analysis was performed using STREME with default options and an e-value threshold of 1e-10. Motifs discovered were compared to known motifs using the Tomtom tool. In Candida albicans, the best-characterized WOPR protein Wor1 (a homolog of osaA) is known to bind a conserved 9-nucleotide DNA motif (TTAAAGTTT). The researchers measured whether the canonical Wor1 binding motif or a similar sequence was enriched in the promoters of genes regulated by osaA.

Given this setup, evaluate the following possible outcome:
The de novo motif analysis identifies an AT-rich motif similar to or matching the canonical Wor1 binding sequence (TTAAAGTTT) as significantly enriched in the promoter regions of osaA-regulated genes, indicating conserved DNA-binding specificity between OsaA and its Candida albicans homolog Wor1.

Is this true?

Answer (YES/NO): NO